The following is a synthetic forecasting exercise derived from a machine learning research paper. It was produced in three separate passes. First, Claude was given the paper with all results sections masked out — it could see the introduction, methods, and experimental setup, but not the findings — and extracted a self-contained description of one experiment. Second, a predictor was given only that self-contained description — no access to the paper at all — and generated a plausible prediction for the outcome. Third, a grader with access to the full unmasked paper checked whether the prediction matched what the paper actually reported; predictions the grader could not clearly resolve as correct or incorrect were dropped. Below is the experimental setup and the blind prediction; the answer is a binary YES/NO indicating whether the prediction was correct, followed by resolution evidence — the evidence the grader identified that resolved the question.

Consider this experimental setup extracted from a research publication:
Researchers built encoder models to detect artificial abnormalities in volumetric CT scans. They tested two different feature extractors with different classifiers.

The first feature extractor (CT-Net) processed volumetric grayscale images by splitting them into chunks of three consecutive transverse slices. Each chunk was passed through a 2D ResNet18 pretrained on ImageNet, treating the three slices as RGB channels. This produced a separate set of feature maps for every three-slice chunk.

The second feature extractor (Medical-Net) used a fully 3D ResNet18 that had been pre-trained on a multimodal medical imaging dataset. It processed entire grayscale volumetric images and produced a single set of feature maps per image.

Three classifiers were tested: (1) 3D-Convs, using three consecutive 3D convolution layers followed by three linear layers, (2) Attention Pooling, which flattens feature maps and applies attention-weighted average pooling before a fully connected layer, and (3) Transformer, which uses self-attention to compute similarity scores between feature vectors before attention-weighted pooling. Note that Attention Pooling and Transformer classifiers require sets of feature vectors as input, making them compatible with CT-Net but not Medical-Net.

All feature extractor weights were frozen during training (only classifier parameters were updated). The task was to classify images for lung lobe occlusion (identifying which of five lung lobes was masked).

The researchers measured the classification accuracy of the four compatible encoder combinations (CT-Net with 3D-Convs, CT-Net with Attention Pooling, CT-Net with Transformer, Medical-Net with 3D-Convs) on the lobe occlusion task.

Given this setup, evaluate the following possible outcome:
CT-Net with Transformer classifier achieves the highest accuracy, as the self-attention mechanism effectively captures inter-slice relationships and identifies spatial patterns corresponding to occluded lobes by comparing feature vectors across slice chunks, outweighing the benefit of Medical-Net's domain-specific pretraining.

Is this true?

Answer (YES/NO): NO